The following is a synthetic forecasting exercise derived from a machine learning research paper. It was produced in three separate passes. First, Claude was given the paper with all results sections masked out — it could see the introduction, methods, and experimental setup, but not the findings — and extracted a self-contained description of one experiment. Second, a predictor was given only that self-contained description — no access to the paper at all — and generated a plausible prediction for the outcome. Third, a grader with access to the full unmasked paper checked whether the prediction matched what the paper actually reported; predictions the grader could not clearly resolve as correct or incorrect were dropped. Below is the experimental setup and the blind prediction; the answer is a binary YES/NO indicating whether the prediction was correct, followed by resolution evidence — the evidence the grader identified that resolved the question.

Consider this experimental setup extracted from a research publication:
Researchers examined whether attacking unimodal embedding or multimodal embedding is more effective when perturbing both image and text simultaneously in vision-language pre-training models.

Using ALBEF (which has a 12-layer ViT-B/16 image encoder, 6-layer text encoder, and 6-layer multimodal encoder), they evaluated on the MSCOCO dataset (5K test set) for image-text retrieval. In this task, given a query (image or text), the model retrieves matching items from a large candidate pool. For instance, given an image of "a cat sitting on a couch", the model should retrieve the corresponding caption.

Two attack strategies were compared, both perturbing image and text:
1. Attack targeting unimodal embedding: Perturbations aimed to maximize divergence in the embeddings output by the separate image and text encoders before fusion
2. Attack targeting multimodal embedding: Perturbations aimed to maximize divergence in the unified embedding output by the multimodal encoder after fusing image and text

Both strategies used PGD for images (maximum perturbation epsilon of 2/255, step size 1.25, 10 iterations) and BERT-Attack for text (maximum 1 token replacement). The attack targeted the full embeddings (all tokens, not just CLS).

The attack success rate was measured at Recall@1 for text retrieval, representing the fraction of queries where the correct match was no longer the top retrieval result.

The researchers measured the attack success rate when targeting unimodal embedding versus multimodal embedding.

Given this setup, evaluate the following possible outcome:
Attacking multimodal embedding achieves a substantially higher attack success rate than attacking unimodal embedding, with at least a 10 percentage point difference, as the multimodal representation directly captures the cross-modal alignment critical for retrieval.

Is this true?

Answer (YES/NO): NO